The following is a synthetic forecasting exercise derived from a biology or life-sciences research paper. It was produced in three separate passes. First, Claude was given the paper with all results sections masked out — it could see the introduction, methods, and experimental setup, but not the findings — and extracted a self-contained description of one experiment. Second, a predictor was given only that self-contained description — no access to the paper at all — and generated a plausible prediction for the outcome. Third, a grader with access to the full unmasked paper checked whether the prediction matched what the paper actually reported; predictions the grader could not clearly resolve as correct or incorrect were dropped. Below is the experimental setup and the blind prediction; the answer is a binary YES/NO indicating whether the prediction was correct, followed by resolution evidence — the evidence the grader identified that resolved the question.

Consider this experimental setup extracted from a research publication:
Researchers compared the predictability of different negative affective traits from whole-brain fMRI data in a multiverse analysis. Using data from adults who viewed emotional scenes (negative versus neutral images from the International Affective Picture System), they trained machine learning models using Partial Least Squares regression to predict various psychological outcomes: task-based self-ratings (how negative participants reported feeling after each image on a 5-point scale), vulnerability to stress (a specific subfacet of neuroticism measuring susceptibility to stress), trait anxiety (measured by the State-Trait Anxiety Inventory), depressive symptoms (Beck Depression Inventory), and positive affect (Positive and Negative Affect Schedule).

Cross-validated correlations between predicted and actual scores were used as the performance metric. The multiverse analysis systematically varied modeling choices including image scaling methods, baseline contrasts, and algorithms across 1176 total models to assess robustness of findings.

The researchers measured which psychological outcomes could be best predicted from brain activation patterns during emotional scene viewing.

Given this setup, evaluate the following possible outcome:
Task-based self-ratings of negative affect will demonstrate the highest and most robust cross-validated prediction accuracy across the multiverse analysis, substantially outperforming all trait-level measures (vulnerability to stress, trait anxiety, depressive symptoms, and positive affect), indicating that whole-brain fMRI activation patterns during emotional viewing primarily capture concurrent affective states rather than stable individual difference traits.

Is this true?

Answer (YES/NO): YES